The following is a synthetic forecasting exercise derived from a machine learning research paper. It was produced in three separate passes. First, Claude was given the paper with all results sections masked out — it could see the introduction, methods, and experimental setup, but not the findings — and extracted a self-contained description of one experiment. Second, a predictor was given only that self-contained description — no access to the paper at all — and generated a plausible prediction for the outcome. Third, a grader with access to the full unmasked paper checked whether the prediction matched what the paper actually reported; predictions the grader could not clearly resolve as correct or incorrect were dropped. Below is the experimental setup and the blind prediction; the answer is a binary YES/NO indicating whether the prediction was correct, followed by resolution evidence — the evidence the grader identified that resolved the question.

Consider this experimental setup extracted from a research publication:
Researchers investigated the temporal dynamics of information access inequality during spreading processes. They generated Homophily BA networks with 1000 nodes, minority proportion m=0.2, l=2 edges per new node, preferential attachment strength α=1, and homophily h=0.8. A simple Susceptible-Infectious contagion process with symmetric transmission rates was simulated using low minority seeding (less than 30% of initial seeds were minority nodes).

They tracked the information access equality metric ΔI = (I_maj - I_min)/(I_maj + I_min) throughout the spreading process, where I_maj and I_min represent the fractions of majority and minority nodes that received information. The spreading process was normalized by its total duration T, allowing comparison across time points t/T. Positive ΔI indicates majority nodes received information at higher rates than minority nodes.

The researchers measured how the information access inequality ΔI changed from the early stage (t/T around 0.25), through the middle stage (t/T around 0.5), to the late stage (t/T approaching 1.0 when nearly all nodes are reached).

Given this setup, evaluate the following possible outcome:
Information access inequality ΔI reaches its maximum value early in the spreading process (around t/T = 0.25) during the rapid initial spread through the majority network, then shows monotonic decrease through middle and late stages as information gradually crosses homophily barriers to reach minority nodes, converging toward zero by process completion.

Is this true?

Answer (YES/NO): YES